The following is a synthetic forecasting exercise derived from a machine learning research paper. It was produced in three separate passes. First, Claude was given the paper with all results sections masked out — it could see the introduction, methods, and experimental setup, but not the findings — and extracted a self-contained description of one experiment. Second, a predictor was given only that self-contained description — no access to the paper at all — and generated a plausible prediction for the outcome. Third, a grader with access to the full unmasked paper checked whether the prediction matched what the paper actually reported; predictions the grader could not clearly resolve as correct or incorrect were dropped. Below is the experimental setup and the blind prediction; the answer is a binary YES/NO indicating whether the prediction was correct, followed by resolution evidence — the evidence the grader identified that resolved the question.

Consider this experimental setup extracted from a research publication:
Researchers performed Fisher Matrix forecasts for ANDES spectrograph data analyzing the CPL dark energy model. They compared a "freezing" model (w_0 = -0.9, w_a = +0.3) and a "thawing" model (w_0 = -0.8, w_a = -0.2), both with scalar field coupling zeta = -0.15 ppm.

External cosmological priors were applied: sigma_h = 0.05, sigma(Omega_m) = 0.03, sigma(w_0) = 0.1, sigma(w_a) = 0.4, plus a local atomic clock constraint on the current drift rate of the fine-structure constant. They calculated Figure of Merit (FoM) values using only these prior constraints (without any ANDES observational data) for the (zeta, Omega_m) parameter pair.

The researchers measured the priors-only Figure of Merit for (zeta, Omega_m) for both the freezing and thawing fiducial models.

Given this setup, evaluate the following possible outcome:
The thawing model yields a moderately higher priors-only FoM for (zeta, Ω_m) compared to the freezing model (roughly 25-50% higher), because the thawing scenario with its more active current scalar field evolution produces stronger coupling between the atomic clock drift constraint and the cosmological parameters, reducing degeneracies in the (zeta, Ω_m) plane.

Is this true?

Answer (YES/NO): NO